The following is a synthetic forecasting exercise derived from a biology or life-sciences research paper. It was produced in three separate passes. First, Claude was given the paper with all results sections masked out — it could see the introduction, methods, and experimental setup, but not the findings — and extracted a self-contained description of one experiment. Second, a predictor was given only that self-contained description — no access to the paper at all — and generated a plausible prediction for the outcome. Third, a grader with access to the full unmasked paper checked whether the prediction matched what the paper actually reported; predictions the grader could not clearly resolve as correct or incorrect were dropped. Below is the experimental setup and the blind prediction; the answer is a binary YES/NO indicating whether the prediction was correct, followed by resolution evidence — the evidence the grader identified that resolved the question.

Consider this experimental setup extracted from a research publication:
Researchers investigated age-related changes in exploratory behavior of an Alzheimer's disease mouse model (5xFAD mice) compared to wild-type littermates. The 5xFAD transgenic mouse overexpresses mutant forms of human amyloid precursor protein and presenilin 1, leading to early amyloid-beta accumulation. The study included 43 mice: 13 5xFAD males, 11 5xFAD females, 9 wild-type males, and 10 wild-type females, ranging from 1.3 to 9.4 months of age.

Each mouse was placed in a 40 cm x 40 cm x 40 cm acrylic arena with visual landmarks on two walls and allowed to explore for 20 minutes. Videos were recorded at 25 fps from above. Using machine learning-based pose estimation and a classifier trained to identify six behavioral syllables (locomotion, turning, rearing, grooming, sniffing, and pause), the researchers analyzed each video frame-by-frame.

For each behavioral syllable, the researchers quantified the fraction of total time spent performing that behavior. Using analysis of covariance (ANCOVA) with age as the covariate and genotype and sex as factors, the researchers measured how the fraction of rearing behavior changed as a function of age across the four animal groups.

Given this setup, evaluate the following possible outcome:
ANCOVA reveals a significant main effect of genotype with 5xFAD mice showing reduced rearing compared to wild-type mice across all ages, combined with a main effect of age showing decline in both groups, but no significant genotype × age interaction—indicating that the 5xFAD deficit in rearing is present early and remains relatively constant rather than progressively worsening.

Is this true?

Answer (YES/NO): NO